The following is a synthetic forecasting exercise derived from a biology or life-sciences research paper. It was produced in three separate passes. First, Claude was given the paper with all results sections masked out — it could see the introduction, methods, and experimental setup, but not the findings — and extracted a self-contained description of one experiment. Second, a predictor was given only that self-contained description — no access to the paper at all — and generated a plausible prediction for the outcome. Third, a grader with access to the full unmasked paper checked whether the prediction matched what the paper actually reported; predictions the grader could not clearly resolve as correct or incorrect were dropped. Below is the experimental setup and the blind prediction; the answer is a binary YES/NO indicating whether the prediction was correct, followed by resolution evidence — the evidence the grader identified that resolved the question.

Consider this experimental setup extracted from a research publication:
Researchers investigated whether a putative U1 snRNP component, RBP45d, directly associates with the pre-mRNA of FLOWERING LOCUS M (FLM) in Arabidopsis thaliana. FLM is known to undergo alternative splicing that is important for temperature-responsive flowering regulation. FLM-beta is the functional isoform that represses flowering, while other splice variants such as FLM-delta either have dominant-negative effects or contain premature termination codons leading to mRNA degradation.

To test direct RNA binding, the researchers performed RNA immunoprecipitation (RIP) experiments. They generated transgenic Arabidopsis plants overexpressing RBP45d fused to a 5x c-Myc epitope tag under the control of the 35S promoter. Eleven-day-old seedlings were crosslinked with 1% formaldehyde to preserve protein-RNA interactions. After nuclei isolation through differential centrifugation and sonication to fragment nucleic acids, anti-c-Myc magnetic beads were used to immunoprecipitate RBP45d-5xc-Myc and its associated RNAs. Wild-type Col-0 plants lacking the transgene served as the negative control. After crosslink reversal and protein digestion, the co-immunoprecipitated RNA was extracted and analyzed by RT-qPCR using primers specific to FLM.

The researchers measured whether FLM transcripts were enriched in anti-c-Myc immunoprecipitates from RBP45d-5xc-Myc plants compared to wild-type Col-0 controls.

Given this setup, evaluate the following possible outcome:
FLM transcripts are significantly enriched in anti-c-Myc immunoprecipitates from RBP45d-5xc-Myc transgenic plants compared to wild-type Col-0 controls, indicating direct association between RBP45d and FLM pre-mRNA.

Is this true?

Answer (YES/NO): YES